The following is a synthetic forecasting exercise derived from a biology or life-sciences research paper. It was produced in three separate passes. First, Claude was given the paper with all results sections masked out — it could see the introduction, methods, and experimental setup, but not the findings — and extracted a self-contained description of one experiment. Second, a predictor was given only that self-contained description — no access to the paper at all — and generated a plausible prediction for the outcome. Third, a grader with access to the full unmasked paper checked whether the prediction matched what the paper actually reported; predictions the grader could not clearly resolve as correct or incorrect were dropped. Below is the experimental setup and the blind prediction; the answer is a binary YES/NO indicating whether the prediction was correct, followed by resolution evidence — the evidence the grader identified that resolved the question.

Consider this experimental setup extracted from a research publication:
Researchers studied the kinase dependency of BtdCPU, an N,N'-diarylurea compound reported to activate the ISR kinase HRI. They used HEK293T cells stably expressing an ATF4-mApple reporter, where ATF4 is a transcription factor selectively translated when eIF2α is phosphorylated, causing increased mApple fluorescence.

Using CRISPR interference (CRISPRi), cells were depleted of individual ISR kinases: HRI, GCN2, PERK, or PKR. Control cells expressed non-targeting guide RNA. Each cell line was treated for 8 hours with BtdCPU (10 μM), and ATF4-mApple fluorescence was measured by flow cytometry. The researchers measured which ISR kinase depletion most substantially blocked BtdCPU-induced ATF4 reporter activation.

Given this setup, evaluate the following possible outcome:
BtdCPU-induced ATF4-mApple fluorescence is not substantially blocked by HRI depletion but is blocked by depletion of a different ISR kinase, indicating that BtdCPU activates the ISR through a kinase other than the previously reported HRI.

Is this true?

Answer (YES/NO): NO